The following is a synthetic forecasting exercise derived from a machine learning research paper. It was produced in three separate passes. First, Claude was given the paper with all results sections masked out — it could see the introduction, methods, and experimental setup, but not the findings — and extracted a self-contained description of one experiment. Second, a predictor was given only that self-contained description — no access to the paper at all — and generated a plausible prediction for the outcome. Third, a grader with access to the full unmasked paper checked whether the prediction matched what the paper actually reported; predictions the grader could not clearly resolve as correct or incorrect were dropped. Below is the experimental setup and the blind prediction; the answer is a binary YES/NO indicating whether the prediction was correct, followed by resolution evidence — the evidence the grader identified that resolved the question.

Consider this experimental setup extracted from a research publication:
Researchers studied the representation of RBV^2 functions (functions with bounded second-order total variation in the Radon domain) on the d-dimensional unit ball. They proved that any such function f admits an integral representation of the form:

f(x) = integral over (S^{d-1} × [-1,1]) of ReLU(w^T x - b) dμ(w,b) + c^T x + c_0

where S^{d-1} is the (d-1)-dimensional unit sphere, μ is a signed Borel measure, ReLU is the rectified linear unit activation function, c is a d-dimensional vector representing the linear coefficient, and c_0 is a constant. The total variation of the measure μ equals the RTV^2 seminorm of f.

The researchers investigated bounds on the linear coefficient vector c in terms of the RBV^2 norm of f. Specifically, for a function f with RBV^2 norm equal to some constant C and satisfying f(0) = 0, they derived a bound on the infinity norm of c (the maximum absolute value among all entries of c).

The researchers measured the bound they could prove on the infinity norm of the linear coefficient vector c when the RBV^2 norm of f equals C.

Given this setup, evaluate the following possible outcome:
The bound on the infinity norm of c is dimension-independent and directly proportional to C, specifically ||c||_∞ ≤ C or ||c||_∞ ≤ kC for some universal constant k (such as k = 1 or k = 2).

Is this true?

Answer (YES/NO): YES